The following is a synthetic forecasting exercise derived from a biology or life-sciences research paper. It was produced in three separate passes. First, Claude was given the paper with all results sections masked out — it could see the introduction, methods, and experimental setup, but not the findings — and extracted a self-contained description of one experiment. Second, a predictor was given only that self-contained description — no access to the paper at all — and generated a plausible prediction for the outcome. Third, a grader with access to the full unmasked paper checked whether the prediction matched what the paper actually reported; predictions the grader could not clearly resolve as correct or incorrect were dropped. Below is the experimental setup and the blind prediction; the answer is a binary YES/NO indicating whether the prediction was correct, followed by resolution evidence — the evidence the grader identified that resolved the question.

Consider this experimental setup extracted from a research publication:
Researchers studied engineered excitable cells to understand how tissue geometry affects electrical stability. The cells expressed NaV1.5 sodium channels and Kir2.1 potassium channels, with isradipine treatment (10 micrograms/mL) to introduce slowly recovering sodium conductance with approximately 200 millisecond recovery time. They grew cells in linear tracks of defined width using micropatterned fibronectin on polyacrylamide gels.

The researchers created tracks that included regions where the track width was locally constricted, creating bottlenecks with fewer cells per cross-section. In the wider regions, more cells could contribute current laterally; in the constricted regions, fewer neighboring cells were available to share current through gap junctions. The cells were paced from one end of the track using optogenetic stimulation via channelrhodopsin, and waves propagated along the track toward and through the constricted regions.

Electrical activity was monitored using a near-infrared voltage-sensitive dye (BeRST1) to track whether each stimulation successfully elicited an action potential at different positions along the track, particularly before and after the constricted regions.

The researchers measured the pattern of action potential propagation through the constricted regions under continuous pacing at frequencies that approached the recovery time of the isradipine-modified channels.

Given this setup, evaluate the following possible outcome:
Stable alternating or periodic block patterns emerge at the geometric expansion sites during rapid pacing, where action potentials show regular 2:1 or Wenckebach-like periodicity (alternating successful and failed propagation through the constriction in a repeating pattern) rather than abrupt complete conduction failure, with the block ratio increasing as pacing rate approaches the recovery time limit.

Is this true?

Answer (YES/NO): NO